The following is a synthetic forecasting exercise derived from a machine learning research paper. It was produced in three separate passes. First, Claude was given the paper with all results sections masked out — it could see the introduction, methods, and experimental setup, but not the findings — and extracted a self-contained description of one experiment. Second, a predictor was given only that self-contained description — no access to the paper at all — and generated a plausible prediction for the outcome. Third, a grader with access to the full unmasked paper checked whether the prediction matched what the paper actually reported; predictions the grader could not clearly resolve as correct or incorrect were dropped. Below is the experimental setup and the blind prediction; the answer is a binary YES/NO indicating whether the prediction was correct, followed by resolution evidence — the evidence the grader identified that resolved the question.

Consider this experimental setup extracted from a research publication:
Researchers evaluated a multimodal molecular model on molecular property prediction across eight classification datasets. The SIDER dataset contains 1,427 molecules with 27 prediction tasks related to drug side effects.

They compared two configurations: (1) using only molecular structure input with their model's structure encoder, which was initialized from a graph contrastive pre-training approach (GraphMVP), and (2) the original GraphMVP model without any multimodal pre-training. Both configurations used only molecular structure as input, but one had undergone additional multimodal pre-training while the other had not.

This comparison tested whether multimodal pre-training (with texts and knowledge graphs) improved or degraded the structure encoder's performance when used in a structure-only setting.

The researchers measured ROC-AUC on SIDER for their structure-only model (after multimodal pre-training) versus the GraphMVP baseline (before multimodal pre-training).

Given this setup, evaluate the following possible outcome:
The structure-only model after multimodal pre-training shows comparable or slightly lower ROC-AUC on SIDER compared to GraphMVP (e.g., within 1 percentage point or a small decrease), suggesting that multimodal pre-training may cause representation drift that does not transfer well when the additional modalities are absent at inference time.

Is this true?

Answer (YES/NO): YES